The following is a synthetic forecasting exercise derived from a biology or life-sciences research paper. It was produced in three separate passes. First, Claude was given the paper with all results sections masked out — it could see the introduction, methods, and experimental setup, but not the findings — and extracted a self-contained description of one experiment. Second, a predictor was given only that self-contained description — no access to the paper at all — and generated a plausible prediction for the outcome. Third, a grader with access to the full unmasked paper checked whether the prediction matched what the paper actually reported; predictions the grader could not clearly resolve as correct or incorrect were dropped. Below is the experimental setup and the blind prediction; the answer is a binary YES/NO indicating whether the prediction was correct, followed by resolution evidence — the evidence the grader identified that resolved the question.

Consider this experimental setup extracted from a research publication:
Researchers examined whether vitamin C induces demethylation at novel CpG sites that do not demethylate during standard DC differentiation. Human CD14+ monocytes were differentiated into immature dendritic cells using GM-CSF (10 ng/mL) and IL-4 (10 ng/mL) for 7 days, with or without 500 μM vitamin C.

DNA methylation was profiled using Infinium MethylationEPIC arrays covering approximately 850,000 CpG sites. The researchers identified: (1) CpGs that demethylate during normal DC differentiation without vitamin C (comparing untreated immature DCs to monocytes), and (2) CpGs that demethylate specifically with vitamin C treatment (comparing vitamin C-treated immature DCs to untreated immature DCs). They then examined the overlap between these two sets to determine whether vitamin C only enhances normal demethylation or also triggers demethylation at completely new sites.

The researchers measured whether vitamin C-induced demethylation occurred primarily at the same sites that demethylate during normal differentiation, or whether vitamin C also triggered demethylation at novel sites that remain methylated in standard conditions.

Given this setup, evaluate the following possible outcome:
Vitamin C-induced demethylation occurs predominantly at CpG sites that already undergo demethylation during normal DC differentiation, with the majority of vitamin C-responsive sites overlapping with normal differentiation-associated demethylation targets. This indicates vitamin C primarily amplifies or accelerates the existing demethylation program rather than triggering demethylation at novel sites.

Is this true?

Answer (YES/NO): NO